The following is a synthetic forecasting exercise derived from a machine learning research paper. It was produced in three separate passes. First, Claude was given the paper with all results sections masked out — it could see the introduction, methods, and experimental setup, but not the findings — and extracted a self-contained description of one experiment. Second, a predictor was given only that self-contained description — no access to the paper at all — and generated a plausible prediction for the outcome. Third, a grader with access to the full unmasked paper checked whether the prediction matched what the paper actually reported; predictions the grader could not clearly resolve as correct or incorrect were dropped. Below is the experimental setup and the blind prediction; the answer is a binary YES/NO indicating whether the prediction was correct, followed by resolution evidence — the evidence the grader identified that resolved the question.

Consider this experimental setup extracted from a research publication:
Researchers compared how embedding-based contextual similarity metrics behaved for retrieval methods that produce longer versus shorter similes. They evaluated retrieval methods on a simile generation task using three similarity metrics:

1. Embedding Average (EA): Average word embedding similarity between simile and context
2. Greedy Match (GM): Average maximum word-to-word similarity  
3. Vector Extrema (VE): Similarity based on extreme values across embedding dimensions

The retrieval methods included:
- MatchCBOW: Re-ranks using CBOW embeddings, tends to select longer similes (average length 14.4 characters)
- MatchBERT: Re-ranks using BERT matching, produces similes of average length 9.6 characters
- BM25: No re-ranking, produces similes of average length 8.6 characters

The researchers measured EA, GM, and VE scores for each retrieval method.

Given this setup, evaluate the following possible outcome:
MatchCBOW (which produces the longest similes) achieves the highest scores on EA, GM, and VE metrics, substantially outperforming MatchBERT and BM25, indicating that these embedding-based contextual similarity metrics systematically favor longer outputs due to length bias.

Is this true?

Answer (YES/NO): NO